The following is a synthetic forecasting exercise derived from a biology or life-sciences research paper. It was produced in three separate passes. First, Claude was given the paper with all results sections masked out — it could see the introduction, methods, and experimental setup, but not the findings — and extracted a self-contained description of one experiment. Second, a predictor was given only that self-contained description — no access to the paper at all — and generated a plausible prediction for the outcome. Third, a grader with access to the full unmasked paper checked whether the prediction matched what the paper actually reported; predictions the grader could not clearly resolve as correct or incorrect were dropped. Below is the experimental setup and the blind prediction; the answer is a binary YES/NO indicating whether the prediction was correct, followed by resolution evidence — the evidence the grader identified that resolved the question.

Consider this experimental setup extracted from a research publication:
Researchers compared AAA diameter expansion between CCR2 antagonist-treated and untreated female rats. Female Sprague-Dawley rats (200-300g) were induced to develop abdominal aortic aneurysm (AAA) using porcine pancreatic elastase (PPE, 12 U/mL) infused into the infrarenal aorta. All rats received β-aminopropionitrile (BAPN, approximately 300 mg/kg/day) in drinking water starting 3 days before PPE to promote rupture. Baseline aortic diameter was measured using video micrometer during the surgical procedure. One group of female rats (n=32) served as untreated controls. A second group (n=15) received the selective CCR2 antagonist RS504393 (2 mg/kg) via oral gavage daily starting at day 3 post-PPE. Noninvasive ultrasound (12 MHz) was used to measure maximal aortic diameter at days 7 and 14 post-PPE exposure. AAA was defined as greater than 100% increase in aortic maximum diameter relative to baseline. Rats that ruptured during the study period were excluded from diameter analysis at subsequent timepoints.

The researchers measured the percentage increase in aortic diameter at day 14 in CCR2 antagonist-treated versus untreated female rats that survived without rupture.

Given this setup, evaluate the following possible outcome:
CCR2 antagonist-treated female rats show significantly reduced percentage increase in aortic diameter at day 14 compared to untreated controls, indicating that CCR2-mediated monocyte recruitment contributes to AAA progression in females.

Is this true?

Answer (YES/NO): YES